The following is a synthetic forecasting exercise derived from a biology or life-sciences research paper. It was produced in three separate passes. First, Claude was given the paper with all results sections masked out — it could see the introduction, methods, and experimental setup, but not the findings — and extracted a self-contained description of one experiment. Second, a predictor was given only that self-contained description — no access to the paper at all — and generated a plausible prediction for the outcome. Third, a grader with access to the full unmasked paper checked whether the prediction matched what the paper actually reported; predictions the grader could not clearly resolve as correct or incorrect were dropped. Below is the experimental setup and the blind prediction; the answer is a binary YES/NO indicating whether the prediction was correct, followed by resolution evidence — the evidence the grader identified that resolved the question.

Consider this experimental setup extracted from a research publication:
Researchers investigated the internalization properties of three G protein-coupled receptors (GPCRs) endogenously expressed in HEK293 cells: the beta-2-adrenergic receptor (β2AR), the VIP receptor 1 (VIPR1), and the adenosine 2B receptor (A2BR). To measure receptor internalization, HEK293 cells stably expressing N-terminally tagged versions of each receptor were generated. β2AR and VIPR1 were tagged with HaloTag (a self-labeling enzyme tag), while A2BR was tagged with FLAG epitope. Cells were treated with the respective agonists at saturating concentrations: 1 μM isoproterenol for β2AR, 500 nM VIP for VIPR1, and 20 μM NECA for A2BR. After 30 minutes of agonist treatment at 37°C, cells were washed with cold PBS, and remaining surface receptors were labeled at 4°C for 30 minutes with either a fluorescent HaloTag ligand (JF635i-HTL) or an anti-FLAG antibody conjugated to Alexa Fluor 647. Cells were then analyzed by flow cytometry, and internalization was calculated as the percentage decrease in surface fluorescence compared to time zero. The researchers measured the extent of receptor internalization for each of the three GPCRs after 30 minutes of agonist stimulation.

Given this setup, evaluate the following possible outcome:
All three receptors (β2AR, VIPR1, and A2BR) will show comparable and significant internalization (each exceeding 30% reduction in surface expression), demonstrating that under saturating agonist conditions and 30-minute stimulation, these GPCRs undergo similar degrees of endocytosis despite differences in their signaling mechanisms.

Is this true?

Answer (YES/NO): NO